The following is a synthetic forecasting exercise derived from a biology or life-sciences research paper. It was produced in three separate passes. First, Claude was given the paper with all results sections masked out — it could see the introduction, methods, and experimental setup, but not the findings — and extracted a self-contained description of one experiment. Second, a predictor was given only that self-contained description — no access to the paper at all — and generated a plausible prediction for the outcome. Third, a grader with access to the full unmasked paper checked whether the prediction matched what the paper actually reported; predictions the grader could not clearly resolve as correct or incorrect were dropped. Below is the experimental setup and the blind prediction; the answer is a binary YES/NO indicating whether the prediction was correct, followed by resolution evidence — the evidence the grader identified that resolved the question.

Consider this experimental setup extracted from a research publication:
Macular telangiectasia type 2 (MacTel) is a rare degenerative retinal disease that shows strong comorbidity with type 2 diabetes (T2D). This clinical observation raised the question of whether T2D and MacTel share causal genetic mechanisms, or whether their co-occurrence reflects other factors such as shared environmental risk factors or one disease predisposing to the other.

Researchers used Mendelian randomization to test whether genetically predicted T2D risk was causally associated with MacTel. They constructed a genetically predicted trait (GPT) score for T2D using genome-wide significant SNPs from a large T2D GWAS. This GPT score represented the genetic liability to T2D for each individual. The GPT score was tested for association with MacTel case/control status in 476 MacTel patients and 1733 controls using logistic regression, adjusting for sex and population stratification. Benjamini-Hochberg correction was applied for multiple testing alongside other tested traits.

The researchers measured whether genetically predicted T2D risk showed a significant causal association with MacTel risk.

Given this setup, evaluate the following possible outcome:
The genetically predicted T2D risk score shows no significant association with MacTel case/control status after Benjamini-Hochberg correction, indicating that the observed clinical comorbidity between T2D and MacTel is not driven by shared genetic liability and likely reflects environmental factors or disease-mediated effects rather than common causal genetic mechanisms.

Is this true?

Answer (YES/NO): NO